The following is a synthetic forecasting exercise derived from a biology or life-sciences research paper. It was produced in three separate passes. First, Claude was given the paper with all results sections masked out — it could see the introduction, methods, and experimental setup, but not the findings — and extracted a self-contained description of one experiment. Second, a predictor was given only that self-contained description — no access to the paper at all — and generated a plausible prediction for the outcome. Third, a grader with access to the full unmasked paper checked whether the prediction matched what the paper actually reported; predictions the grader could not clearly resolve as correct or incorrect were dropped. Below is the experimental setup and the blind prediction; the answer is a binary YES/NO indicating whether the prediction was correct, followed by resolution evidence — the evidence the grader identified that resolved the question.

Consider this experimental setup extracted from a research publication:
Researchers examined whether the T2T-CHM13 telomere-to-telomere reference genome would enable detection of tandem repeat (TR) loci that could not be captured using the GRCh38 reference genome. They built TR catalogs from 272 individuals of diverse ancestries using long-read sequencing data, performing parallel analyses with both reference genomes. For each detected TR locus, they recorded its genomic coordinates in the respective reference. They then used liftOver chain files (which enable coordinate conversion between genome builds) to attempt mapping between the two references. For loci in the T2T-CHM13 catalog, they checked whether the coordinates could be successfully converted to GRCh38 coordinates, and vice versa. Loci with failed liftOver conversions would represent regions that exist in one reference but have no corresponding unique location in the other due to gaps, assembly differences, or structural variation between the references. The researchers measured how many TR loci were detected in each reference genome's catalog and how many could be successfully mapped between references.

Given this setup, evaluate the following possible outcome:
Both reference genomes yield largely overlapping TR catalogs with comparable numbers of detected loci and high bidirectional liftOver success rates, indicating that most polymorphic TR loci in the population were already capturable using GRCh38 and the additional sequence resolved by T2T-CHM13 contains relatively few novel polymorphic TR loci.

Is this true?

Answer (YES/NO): YES